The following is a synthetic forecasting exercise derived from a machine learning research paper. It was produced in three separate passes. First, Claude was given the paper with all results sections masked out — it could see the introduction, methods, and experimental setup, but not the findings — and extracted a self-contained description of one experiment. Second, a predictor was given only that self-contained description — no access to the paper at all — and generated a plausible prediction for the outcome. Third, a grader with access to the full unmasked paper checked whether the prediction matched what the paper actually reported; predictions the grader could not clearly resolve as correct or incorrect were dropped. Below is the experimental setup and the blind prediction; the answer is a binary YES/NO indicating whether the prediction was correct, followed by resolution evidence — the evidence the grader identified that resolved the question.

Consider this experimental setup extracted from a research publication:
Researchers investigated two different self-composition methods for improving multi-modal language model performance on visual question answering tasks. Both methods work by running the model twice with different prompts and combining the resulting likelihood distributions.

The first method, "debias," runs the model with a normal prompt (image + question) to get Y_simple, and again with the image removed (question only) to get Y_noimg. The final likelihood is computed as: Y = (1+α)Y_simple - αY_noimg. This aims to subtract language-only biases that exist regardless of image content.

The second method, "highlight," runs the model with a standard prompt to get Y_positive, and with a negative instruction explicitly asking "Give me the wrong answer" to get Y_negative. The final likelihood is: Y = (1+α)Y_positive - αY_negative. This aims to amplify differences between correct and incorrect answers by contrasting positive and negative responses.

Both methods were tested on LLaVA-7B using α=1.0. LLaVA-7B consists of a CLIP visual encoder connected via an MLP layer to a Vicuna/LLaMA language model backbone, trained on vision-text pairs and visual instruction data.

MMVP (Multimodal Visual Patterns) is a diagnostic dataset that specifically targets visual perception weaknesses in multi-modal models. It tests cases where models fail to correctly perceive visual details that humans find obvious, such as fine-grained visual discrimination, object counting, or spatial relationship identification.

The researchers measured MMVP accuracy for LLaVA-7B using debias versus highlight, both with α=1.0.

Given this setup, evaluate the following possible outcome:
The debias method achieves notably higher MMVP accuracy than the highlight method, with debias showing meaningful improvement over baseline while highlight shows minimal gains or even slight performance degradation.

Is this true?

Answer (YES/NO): NO